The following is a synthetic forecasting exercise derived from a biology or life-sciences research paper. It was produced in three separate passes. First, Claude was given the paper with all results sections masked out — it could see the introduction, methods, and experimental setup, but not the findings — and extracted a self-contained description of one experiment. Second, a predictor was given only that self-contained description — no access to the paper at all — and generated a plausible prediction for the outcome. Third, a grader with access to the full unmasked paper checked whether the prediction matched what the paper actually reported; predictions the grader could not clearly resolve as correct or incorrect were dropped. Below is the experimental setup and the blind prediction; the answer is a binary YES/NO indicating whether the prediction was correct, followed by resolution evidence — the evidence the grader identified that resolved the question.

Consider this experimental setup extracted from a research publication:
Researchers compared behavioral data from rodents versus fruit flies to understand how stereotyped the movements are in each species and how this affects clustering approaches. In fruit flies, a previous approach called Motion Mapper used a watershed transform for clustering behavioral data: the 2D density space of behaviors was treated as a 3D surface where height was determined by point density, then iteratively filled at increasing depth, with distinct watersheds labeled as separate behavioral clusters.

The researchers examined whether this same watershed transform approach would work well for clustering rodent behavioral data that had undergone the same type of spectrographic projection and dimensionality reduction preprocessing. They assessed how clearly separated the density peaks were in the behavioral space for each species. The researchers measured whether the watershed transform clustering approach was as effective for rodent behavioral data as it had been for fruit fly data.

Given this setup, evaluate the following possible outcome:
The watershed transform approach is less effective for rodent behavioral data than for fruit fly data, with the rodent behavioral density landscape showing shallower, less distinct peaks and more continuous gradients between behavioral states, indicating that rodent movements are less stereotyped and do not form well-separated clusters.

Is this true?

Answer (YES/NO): YES